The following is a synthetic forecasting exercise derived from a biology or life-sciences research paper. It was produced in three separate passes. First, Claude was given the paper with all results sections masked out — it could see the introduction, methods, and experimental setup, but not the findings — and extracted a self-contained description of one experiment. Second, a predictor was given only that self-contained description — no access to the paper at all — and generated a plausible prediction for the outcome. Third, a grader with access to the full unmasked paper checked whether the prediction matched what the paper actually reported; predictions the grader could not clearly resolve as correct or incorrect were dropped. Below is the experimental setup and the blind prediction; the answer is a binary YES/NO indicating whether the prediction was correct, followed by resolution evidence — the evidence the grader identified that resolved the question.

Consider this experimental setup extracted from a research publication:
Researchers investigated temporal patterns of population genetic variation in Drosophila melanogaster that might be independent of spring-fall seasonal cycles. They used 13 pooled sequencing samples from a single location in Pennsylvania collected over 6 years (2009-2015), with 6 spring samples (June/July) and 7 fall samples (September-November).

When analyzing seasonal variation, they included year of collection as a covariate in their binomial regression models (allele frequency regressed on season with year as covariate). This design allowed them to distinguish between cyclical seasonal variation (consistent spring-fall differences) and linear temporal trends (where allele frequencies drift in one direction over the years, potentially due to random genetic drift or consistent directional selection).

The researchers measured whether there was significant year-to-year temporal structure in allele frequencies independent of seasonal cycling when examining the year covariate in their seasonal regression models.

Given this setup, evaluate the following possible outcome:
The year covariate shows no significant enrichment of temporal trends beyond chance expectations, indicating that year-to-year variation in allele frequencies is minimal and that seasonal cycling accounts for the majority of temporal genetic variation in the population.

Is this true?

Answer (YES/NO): NO